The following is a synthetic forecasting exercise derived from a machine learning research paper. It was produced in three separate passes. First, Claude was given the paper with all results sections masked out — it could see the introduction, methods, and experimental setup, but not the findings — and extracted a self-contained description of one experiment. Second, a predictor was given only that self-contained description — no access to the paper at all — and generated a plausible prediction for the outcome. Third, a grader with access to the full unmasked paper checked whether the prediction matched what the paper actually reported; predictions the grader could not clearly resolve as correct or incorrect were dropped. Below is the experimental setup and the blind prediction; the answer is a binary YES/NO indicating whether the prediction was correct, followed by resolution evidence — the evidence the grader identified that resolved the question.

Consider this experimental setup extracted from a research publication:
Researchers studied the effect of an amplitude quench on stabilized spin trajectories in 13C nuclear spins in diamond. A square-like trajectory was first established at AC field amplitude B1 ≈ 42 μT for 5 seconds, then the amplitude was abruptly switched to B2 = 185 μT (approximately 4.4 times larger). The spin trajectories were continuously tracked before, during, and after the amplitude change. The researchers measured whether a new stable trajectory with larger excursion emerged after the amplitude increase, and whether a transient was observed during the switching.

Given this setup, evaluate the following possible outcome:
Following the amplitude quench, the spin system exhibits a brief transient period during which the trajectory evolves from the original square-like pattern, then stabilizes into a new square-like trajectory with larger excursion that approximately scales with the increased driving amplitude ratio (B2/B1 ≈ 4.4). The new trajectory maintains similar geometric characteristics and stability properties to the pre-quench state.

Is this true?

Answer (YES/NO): YES